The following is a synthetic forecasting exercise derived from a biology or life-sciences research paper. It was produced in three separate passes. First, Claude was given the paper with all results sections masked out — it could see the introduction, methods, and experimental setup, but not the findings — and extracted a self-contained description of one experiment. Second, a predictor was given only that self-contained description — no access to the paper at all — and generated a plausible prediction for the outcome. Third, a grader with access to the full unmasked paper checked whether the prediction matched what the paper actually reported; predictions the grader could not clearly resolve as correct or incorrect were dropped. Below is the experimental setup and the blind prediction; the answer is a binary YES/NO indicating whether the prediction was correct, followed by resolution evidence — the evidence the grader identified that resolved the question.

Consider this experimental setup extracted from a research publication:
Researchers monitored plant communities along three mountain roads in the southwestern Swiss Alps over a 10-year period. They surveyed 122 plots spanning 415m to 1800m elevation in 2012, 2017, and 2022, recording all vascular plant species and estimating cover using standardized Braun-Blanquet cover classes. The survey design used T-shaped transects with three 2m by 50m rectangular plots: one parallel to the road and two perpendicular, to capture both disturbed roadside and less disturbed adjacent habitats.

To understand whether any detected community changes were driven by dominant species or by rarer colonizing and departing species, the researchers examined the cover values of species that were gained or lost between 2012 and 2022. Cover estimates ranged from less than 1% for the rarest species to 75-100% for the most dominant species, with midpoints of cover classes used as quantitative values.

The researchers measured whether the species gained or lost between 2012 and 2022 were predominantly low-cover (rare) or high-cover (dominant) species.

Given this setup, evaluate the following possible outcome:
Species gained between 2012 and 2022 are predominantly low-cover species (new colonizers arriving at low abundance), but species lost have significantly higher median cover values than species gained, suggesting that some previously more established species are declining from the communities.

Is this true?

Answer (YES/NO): NO